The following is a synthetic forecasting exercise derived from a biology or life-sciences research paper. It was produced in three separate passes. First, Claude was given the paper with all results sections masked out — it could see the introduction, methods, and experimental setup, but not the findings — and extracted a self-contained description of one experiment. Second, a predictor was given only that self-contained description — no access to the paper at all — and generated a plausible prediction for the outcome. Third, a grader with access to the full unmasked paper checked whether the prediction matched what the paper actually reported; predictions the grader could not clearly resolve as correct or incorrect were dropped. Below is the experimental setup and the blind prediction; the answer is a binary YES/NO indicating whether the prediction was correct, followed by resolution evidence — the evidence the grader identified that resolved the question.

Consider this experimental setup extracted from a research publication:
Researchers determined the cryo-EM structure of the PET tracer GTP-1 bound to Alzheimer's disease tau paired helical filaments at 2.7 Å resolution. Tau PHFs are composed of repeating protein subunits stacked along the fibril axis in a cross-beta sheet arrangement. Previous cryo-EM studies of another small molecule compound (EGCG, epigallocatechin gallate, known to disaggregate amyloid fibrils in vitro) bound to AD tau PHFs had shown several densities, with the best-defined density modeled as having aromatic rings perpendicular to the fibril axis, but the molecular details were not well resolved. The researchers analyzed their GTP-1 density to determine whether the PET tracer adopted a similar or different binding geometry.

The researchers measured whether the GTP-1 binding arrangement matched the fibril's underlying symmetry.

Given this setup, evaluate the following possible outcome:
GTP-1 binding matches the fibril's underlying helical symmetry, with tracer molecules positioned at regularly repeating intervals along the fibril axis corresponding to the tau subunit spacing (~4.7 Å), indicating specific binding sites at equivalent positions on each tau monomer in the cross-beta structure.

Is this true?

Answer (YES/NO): YES